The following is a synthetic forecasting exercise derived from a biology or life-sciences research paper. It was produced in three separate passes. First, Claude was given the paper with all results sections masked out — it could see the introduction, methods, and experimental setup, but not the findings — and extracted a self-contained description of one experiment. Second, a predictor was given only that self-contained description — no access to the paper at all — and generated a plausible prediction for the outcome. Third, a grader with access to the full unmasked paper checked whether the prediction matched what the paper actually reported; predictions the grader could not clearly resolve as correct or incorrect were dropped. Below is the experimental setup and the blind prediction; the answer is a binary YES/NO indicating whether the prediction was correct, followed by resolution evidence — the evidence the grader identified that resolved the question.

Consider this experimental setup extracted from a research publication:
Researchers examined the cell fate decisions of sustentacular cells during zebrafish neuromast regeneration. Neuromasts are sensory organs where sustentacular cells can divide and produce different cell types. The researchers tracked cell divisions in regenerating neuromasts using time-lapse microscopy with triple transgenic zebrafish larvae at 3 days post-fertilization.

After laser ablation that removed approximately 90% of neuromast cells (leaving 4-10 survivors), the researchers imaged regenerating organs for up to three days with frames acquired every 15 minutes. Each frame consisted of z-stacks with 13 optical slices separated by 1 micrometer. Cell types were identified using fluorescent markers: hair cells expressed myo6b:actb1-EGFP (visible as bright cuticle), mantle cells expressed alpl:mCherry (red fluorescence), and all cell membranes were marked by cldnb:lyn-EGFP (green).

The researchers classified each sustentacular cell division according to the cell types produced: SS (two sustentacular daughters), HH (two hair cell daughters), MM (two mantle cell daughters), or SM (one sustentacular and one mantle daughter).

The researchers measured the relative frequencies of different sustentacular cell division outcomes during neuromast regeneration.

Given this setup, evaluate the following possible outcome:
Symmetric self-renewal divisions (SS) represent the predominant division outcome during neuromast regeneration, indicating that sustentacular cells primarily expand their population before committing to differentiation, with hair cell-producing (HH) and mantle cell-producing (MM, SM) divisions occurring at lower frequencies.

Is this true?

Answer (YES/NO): YES